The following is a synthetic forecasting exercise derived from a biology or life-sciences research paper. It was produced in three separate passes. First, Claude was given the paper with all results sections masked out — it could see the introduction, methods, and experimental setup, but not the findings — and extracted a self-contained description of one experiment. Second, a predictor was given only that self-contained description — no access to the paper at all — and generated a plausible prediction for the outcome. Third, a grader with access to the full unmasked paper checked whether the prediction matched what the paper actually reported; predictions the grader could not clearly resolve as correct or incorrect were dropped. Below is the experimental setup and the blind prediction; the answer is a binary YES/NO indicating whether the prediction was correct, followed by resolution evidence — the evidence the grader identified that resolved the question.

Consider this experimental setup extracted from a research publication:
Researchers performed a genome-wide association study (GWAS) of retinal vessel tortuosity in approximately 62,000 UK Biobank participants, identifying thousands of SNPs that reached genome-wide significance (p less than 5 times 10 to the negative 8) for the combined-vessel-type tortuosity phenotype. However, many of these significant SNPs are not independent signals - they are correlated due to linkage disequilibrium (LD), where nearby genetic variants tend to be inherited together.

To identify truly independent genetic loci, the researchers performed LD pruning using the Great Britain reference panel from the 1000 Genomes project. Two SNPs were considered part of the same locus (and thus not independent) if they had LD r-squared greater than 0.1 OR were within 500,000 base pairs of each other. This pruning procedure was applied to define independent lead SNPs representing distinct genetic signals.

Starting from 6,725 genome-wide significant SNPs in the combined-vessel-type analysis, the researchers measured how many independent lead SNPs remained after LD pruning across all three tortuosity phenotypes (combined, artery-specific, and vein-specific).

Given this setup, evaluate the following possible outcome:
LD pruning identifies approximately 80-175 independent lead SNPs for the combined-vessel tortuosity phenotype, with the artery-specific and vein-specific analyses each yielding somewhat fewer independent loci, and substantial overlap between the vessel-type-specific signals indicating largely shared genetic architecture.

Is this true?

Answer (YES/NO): NO